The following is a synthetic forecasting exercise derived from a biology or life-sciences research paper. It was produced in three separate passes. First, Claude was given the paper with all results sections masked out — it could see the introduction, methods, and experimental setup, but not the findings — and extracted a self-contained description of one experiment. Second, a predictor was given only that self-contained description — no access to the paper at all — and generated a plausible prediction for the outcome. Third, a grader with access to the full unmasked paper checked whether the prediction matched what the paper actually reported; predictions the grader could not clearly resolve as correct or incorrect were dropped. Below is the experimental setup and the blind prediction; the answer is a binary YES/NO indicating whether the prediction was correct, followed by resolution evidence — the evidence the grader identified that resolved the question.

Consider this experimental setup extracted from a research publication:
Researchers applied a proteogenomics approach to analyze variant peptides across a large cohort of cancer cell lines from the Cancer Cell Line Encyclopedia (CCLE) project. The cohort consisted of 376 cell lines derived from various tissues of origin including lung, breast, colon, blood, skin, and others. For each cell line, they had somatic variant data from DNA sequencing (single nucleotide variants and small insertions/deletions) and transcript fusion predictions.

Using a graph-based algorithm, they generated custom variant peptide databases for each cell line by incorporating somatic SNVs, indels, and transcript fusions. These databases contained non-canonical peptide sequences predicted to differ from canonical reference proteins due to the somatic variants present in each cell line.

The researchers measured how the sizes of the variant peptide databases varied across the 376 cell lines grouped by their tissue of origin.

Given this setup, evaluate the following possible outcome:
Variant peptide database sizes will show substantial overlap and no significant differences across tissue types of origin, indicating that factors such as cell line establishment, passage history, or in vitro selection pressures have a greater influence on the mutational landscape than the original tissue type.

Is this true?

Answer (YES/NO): NO